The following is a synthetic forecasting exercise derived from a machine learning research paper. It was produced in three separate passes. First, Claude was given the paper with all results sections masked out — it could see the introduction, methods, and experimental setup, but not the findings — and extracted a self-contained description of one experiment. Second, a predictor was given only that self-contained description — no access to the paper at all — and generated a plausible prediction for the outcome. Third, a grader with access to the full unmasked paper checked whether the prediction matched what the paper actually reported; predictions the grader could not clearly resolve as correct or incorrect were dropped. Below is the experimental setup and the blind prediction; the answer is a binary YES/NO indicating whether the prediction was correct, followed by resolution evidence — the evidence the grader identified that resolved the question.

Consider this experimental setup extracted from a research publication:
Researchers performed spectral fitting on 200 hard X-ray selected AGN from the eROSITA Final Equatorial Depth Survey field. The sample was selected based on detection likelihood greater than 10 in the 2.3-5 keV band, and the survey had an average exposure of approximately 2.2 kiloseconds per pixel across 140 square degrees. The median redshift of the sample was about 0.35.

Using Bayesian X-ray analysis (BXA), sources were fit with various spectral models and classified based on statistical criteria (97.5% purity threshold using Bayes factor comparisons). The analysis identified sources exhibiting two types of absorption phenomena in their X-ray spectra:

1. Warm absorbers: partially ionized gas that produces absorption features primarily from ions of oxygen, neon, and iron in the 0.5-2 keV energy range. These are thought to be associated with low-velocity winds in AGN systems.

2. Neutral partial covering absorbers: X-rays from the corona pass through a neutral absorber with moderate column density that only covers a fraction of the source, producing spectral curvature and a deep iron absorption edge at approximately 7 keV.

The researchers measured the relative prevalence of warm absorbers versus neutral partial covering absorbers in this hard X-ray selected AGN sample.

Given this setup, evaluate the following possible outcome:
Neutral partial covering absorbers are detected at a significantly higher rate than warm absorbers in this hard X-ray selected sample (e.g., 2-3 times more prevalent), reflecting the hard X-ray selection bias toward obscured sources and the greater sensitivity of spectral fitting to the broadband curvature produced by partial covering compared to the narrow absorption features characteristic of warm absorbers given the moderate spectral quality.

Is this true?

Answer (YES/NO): NO